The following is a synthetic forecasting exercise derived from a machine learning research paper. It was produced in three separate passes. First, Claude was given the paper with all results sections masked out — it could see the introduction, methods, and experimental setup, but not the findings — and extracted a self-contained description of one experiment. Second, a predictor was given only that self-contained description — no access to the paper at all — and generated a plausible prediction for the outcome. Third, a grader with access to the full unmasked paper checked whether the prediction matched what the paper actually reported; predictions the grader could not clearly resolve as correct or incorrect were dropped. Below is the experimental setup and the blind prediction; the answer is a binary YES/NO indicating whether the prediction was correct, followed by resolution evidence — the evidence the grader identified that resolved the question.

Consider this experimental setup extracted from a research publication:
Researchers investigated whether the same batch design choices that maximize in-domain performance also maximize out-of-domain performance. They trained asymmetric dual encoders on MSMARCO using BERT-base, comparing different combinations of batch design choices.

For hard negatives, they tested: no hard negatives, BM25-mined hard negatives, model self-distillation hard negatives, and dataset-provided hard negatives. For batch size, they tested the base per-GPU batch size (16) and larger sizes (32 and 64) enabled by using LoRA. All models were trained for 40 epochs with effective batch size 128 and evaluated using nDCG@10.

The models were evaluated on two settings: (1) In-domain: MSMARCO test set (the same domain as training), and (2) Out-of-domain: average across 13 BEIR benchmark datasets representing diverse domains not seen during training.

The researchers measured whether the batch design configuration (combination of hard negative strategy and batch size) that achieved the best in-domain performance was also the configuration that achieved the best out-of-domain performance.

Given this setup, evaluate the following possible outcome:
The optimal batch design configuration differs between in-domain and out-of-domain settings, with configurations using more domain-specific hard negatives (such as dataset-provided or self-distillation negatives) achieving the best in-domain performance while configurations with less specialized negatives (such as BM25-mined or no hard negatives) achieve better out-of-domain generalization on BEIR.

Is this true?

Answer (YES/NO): YES